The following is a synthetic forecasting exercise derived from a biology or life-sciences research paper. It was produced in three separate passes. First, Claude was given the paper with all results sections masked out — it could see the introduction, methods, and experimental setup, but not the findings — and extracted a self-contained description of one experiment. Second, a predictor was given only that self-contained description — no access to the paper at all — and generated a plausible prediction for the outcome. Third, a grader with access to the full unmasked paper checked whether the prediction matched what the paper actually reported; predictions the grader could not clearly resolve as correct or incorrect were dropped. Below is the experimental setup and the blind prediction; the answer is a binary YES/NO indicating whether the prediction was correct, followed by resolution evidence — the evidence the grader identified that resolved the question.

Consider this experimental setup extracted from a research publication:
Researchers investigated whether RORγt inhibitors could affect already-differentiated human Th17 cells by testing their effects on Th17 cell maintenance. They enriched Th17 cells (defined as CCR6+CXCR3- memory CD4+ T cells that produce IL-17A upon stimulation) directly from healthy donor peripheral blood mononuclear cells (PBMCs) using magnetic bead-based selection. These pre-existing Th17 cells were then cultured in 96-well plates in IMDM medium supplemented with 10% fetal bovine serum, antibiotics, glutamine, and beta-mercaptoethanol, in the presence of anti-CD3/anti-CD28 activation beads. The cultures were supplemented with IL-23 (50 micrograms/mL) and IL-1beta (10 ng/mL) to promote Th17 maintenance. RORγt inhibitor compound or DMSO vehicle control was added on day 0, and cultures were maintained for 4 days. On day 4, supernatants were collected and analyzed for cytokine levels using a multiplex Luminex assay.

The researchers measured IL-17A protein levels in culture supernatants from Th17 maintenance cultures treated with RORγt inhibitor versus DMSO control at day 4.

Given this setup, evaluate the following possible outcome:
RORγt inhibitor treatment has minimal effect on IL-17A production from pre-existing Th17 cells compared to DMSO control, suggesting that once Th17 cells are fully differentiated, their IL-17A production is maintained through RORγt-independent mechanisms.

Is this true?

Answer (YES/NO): NO